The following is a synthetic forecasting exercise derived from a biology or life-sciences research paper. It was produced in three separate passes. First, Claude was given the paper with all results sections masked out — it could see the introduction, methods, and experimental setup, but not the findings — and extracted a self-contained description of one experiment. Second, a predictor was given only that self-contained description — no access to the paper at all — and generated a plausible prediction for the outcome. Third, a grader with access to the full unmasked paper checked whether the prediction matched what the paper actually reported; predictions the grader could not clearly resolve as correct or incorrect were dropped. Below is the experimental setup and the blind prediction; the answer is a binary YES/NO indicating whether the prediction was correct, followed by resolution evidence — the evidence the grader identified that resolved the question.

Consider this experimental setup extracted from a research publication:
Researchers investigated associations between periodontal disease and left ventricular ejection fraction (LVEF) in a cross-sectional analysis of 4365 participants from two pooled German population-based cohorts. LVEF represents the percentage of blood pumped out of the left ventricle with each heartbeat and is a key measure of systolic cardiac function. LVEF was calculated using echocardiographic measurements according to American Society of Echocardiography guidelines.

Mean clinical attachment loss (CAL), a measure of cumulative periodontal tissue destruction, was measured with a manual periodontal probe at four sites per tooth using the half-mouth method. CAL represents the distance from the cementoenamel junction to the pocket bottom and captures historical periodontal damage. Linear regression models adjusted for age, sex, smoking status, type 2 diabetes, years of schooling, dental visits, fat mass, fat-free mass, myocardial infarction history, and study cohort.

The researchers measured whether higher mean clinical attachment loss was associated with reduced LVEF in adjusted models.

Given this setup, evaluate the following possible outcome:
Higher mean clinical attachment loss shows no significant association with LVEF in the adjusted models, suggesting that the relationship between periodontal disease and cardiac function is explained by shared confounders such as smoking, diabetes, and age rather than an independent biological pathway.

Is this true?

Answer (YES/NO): YES